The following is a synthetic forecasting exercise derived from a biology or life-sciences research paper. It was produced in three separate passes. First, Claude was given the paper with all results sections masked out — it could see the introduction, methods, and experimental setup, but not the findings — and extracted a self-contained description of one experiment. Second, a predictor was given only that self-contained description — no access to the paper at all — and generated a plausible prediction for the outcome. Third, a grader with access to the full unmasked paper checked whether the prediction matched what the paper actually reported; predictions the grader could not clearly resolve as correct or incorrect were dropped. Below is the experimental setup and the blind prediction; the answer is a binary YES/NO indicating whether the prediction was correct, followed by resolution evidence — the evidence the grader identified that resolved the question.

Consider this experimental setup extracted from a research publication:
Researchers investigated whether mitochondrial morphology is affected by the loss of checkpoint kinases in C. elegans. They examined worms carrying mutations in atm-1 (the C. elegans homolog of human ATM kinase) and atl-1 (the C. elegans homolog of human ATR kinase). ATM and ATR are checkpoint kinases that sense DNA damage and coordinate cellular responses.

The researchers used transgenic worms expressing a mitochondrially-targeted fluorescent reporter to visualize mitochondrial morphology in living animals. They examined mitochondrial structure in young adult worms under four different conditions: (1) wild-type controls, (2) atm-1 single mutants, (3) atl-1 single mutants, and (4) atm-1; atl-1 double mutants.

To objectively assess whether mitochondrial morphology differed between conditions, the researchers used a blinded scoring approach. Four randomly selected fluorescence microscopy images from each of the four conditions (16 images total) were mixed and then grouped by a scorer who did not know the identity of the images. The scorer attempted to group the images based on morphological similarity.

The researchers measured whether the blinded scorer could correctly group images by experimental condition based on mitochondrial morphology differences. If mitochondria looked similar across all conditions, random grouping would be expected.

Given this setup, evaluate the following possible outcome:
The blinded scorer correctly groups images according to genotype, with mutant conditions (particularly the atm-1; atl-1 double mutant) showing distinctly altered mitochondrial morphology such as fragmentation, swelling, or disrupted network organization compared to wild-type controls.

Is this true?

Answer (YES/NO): NO